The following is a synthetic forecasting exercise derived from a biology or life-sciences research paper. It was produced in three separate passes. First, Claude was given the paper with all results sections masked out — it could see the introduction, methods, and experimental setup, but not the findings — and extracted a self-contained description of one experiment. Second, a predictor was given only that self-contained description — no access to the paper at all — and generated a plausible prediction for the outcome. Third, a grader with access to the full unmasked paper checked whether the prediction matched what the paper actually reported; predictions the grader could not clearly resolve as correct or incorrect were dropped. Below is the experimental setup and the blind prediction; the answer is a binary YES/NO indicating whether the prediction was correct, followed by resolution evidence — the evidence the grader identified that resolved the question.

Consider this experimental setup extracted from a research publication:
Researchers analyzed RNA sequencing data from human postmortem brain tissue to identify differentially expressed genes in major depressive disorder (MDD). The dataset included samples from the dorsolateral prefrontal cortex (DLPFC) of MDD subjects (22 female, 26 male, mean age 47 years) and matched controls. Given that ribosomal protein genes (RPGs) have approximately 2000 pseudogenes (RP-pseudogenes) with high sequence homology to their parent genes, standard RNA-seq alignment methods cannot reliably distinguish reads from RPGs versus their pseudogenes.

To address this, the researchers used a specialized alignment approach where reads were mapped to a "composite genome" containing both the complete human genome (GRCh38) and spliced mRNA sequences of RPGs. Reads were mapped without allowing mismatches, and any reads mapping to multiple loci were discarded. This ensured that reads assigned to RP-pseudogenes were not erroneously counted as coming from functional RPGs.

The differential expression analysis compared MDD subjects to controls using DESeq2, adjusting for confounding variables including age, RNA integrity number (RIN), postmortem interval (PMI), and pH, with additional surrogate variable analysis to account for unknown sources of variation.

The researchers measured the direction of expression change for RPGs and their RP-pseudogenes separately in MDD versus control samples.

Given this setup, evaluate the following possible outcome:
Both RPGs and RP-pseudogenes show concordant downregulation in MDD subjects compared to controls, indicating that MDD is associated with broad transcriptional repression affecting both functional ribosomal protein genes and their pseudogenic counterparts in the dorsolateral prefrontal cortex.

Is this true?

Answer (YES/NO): NO